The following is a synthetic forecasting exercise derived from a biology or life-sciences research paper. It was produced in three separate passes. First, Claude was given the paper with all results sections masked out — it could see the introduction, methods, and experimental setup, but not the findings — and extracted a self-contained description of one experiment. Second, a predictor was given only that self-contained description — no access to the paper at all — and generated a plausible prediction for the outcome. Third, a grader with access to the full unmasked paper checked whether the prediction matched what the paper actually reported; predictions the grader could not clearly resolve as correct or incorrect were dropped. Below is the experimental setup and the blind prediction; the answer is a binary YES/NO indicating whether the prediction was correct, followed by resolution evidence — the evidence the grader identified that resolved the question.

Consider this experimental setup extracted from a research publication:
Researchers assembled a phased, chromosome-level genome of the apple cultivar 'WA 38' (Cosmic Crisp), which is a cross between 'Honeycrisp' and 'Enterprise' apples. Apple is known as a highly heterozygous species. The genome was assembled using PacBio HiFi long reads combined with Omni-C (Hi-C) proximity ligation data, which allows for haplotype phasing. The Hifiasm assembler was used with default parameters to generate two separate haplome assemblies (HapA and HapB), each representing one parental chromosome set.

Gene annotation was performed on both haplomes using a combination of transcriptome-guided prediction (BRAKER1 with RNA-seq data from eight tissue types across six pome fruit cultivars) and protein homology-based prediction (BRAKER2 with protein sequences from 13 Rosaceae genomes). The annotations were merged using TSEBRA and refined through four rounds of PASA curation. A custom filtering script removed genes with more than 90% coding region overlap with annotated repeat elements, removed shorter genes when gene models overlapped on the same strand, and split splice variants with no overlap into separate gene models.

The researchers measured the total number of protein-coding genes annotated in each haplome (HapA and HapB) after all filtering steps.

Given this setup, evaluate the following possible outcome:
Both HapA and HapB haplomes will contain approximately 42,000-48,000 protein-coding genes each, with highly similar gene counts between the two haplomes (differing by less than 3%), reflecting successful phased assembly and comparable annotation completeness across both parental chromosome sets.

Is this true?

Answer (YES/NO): NO